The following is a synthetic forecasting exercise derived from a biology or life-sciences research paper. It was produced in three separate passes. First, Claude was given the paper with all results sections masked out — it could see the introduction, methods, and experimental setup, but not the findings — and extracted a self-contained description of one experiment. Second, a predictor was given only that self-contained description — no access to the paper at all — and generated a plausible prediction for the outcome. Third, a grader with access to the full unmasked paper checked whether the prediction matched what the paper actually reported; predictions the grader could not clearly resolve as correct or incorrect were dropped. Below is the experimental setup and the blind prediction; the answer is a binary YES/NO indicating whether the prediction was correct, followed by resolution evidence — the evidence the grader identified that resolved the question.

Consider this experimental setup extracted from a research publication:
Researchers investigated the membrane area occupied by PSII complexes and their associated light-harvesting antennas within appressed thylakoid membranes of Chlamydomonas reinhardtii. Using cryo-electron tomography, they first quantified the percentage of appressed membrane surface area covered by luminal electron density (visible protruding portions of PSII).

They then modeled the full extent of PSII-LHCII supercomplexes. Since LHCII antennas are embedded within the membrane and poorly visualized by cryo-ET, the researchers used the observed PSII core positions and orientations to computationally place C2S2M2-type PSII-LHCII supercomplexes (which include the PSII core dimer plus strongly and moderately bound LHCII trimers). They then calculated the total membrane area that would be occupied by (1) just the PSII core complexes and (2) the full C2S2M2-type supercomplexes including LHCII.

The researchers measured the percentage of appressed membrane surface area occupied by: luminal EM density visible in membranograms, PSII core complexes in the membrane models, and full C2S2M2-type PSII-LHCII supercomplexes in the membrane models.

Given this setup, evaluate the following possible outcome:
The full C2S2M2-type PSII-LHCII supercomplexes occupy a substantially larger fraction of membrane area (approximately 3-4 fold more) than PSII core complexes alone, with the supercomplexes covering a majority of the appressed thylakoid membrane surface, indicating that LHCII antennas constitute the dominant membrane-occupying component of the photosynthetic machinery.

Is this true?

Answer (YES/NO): NO